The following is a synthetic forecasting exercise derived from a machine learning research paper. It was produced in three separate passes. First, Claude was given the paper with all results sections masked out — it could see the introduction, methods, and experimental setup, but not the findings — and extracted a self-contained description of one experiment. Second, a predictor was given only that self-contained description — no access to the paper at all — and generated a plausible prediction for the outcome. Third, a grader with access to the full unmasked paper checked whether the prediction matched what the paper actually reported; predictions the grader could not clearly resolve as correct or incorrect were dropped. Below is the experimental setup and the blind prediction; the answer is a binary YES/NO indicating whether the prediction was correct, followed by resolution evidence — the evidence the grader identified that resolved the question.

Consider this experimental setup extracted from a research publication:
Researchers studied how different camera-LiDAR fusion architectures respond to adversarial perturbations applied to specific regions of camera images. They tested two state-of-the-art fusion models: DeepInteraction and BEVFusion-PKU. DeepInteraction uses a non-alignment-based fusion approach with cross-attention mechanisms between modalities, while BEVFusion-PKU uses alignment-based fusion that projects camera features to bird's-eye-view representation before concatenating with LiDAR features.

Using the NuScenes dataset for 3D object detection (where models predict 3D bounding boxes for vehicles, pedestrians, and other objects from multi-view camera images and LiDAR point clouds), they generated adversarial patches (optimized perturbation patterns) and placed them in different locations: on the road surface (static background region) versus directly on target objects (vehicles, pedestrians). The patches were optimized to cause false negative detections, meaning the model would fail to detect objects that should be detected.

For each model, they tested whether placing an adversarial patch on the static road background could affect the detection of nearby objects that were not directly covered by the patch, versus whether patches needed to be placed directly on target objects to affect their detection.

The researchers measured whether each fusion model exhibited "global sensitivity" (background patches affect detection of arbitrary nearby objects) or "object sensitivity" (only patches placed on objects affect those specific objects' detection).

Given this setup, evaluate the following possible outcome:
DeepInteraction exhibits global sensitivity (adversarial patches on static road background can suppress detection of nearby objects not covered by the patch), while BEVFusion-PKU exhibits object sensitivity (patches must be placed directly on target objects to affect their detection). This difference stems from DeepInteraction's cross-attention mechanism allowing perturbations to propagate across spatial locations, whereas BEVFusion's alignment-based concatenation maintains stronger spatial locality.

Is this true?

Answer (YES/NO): NO